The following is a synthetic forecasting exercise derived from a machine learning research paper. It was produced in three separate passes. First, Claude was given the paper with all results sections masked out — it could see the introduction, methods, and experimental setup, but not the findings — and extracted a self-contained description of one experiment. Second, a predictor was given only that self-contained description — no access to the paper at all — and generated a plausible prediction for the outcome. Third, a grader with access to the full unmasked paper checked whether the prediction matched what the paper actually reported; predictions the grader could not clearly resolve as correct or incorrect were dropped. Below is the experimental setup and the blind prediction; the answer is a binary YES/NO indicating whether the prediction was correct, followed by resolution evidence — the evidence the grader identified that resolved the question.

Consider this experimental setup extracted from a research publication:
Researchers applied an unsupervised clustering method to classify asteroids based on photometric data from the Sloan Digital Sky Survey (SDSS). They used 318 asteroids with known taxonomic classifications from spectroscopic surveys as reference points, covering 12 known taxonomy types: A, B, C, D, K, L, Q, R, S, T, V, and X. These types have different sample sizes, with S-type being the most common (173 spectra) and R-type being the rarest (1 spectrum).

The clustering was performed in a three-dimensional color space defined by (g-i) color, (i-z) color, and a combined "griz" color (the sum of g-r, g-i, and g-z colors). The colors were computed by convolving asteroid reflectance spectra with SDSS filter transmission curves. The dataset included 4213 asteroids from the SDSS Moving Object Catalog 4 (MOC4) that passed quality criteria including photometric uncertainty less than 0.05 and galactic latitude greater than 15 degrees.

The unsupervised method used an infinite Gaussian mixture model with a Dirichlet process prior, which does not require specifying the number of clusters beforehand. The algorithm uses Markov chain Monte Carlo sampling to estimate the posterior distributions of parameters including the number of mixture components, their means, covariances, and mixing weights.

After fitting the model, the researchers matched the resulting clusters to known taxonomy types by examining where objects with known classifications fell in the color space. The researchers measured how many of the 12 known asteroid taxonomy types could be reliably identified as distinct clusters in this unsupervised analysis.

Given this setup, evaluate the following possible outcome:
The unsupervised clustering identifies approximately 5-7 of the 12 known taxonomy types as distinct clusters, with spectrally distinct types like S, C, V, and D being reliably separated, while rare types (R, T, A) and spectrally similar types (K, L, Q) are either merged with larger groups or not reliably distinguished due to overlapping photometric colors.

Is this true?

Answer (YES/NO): NO